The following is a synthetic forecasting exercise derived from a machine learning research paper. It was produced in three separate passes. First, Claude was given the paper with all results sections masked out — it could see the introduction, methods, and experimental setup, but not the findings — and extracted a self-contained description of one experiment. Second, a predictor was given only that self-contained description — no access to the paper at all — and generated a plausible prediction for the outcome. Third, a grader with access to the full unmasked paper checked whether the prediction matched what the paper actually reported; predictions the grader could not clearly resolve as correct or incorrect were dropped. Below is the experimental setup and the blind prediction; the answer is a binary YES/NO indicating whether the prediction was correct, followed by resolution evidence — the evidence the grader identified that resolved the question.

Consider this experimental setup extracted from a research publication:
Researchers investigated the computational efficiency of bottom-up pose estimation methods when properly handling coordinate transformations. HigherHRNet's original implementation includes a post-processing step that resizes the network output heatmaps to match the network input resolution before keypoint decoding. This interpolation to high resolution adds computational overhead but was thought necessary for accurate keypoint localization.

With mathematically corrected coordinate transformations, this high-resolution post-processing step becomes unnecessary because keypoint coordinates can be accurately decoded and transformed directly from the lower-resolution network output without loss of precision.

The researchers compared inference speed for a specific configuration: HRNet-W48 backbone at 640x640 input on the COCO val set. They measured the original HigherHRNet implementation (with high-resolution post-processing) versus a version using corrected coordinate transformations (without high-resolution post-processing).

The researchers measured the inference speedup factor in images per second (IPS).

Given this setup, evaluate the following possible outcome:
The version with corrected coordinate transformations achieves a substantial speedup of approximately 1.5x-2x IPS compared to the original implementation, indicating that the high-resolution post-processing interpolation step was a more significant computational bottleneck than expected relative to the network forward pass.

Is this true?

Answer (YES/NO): NO